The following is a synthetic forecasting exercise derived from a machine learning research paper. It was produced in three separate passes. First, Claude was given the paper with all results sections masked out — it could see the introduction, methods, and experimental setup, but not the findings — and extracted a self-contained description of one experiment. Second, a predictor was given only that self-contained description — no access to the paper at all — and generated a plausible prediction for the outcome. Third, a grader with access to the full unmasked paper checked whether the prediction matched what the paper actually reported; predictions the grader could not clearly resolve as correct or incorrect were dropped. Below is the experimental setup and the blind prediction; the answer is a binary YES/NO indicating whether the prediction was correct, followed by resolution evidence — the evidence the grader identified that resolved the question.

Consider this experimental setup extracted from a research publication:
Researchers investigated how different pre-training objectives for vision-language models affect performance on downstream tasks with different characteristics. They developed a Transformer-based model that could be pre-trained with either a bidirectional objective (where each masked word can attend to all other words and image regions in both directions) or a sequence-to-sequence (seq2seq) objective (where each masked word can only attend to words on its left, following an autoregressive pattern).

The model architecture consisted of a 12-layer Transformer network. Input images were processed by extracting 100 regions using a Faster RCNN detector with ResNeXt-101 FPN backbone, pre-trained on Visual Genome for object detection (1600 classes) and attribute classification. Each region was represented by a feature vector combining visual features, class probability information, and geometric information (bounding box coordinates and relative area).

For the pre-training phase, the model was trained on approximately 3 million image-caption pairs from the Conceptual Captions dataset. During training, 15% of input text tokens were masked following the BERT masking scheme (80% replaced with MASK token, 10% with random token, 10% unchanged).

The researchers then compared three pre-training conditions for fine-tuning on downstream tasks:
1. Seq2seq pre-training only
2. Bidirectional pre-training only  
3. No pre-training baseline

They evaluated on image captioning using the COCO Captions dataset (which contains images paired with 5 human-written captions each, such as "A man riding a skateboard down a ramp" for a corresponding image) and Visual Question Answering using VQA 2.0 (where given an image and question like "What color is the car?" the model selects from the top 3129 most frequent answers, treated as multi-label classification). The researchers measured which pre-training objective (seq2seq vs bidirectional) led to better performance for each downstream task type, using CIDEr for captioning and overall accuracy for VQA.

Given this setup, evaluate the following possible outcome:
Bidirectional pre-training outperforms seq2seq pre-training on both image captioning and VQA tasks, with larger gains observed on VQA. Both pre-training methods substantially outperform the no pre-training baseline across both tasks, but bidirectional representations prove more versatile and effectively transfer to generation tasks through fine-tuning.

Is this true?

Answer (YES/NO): NO